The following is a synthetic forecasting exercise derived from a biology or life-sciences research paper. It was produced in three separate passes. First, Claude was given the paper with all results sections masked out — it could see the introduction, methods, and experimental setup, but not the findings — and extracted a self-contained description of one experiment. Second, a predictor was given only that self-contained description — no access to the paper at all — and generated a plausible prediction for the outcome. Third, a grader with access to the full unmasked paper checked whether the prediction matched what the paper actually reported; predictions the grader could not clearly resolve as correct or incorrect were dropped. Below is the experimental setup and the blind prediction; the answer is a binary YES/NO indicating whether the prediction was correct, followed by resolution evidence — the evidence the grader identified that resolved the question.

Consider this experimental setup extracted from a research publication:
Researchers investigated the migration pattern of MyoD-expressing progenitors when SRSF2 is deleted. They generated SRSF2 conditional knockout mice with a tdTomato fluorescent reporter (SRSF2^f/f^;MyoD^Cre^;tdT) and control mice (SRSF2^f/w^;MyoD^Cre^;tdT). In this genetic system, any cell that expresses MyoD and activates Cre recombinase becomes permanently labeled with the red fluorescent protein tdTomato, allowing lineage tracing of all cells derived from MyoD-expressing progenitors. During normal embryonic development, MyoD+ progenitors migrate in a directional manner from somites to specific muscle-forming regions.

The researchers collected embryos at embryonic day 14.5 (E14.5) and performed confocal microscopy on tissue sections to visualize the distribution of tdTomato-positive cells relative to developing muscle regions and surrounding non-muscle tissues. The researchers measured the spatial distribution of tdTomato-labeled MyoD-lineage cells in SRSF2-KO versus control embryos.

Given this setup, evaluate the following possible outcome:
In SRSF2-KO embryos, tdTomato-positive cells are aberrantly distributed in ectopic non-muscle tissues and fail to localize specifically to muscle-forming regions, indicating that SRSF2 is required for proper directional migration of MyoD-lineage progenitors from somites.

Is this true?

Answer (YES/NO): YES